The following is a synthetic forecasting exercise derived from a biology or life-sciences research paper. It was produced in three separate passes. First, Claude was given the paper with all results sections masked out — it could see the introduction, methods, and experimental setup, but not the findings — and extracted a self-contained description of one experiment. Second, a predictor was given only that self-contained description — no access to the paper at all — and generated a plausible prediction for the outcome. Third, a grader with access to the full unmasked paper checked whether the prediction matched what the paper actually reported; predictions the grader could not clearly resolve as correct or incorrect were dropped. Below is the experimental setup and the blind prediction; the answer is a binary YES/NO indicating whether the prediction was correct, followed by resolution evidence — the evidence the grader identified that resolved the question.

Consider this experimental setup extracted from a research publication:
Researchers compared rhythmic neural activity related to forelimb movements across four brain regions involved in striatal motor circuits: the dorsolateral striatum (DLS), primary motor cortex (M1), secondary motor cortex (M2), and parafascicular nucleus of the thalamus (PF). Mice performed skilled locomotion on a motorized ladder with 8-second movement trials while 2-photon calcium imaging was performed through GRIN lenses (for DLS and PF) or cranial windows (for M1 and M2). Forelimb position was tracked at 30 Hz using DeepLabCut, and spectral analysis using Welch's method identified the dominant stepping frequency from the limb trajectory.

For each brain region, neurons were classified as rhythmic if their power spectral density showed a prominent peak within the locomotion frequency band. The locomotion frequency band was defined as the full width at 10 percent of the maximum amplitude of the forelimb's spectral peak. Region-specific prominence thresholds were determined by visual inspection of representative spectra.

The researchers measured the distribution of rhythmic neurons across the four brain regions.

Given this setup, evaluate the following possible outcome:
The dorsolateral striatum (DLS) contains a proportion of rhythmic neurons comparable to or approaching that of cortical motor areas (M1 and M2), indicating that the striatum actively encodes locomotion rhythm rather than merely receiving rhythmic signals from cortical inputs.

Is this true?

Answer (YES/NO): NO